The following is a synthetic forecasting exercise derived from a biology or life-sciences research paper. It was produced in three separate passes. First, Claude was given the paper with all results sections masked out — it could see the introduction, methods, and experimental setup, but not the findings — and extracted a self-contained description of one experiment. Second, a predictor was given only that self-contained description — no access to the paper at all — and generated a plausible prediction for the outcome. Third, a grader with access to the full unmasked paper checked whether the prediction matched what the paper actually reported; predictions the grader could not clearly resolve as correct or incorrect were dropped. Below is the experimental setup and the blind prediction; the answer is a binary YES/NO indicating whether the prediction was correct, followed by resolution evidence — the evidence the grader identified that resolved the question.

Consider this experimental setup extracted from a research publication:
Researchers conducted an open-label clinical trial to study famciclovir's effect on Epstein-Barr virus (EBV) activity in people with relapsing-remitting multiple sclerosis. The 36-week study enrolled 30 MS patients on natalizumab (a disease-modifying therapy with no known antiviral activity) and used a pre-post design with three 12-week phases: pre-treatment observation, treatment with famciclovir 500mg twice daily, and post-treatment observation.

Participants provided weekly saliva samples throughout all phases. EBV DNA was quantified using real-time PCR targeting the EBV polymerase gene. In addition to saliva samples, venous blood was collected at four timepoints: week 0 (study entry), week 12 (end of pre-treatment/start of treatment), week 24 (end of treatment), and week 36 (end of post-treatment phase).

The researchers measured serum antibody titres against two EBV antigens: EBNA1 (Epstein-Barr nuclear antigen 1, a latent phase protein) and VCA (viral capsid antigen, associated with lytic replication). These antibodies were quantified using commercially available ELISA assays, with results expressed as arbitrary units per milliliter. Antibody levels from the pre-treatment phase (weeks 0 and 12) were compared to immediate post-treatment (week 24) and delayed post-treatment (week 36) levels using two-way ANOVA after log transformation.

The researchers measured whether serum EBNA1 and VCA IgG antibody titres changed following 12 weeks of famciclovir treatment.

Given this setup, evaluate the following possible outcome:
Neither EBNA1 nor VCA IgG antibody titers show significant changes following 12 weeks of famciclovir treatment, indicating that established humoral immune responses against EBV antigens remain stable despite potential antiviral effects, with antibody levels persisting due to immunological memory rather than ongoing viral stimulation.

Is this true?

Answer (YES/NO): YES